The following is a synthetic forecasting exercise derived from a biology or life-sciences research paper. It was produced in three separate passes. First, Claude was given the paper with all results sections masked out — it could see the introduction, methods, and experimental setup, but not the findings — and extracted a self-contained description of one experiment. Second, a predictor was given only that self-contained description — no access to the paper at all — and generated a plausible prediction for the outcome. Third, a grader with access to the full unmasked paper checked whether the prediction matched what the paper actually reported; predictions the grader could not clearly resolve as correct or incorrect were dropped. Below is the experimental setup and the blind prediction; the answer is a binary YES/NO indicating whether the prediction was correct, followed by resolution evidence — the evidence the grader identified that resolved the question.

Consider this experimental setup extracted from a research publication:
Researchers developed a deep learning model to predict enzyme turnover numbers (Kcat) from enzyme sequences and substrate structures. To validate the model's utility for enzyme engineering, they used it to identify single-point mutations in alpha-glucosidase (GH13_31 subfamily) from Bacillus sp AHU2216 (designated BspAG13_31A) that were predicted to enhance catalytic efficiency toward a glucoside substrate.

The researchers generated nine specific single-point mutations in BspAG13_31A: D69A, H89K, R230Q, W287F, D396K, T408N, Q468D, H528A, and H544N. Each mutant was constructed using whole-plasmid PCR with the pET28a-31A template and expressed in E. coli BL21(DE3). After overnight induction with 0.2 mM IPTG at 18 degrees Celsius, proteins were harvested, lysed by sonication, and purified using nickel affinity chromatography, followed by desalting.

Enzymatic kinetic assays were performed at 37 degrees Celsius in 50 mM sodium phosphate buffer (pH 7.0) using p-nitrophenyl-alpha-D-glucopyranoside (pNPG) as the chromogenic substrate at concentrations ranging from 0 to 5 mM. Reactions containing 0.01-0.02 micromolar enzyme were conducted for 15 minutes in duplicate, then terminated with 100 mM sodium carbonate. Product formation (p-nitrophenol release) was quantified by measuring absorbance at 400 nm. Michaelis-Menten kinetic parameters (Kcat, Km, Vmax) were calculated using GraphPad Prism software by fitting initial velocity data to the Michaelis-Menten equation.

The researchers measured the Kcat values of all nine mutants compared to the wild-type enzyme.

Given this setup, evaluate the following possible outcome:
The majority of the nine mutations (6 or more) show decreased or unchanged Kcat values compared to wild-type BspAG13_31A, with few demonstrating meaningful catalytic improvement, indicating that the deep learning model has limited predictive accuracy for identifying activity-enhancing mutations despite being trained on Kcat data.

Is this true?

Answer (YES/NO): NO